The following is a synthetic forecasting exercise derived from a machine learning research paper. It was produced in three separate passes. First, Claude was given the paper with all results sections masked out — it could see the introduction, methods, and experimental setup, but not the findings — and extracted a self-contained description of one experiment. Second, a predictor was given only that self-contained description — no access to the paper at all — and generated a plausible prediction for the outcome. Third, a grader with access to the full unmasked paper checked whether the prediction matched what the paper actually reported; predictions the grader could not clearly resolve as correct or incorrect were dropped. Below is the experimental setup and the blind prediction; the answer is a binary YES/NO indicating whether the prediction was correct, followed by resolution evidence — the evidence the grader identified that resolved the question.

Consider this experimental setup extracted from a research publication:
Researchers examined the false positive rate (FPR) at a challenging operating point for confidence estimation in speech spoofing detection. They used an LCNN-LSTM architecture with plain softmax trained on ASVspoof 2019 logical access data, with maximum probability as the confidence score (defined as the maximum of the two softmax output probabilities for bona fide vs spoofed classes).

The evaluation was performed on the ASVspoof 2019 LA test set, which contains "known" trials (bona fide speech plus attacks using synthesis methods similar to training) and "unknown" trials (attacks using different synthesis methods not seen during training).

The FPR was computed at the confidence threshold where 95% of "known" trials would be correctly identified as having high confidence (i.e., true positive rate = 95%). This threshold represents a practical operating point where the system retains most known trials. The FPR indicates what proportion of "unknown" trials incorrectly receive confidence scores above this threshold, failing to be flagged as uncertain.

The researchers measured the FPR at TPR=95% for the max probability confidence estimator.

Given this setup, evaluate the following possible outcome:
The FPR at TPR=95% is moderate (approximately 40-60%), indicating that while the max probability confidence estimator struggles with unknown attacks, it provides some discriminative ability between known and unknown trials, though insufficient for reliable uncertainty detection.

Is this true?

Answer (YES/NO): NO